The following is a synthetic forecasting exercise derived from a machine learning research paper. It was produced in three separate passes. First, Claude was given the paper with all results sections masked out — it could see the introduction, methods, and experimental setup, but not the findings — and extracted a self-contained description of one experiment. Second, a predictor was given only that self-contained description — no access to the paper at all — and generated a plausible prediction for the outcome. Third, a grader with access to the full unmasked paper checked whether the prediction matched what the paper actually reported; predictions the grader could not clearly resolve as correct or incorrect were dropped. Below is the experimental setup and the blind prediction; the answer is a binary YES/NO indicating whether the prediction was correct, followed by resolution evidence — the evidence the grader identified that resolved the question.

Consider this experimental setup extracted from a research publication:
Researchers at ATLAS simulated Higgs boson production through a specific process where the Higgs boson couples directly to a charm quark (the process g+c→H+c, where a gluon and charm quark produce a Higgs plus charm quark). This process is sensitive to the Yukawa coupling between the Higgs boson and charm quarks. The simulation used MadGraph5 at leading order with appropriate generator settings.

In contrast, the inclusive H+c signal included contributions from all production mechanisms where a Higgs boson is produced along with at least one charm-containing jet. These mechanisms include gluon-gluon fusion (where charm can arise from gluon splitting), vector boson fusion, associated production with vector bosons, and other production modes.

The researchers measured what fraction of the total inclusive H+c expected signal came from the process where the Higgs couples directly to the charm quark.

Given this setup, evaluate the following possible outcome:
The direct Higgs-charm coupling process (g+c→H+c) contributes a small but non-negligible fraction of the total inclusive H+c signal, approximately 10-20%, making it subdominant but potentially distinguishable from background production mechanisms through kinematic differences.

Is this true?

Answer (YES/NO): NO